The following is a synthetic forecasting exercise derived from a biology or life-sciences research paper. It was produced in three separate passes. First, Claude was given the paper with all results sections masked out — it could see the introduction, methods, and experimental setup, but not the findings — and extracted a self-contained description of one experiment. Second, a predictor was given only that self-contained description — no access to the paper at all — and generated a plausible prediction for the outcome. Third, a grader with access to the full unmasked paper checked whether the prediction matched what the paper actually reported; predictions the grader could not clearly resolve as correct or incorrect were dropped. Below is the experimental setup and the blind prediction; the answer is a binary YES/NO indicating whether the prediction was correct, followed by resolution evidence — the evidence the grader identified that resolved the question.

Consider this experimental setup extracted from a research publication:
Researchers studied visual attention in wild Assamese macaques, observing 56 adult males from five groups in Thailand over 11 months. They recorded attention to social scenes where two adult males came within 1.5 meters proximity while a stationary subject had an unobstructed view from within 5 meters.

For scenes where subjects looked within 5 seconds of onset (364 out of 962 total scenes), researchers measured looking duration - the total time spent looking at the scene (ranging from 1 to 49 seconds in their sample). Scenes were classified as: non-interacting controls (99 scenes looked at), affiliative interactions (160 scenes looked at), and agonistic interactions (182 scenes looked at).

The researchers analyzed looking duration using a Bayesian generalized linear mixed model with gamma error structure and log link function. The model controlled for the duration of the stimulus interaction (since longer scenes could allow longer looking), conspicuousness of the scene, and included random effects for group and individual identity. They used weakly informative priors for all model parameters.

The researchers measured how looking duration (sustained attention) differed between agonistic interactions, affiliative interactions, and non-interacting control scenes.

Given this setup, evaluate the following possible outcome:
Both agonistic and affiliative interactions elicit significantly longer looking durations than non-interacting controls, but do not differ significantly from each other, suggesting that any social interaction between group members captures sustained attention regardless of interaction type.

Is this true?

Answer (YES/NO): YES